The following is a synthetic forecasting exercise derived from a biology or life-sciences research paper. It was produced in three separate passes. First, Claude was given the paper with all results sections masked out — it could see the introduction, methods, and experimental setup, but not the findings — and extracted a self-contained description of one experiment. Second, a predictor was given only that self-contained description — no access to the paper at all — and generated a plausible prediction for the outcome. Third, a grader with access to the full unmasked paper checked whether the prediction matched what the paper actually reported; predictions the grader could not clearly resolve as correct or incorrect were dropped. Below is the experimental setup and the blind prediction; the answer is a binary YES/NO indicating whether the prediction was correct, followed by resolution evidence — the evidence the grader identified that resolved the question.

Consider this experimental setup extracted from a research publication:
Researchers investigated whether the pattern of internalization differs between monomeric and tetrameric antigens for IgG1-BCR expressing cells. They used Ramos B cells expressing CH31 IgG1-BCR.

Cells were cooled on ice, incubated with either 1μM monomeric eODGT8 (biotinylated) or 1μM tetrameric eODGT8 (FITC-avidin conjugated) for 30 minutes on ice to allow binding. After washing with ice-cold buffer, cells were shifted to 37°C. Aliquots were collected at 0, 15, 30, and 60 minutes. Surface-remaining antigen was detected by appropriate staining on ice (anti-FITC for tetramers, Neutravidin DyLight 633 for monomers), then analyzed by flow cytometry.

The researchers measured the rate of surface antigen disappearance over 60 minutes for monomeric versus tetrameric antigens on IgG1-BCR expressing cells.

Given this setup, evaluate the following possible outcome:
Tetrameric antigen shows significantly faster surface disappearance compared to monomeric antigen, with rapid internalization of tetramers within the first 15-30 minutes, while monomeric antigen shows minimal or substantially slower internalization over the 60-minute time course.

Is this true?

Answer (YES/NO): YES